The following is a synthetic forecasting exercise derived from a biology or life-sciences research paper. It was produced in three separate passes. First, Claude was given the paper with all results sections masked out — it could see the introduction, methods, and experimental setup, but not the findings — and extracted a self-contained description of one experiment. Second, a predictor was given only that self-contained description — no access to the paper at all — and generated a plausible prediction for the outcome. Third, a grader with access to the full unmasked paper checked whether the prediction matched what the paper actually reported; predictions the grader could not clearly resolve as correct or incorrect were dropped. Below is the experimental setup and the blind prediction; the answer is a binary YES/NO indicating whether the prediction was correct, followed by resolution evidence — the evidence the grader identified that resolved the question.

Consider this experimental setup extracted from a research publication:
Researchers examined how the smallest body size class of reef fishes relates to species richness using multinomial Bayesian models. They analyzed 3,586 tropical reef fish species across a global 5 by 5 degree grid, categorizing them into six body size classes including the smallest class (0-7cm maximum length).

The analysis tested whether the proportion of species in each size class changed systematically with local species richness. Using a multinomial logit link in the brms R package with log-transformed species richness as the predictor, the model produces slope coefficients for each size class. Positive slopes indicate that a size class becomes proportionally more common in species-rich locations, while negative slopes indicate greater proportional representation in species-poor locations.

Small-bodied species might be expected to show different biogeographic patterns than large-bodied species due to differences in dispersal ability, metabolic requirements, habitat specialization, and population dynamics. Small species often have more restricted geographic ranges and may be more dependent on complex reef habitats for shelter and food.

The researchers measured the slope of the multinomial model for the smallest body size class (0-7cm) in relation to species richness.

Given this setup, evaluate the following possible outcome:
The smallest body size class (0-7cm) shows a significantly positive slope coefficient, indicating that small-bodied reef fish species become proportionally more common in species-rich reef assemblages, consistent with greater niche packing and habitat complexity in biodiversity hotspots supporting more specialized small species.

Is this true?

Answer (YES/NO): YES